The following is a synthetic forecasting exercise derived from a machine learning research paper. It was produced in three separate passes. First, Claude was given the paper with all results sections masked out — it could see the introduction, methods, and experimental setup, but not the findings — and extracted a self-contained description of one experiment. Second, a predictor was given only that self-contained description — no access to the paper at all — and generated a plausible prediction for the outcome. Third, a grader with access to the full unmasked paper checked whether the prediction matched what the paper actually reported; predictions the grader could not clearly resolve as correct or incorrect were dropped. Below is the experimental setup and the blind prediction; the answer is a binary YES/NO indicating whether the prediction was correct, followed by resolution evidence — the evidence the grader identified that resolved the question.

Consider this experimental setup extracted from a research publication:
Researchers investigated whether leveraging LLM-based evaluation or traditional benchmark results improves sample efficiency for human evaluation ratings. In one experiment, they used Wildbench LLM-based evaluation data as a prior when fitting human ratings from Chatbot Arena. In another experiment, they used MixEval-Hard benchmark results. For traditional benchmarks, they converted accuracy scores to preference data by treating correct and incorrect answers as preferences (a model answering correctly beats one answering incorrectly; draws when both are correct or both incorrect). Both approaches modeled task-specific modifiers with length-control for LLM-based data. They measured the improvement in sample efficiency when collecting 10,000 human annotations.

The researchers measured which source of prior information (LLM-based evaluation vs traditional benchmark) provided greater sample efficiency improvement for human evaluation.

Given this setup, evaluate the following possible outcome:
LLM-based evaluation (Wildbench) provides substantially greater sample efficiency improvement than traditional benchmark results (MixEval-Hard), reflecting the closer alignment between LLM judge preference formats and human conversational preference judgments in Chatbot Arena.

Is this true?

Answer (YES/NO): NO